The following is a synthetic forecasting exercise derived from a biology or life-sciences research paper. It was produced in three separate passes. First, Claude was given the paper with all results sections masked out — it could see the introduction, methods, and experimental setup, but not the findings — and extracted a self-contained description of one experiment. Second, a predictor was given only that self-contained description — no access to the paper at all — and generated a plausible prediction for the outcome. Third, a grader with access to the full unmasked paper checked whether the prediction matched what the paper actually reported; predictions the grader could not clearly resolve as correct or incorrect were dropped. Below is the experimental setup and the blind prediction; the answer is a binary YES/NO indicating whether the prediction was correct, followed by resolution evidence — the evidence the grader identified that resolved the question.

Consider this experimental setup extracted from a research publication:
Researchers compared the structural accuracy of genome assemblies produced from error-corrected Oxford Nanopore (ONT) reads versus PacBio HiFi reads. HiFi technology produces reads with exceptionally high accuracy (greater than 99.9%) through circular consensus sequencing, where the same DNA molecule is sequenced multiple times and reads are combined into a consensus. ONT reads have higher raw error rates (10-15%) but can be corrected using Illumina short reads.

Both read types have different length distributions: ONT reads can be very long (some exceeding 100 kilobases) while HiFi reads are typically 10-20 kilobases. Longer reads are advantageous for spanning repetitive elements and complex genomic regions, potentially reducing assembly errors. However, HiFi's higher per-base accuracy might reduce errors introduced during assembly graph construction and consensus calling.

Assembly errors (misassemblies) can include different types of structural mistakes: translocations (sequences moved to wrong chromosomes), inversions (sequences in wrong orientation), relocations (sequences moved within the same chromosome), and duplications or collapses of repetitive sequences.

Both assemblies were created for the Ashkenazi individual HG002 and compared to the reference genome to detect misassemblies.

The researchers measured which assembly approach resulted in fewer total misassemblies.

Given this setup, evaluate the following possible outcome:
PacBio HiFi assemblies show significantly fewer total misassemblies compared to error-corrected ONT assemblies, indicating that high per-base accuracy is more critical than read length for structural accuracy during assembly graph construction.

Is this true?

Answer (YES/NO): NO